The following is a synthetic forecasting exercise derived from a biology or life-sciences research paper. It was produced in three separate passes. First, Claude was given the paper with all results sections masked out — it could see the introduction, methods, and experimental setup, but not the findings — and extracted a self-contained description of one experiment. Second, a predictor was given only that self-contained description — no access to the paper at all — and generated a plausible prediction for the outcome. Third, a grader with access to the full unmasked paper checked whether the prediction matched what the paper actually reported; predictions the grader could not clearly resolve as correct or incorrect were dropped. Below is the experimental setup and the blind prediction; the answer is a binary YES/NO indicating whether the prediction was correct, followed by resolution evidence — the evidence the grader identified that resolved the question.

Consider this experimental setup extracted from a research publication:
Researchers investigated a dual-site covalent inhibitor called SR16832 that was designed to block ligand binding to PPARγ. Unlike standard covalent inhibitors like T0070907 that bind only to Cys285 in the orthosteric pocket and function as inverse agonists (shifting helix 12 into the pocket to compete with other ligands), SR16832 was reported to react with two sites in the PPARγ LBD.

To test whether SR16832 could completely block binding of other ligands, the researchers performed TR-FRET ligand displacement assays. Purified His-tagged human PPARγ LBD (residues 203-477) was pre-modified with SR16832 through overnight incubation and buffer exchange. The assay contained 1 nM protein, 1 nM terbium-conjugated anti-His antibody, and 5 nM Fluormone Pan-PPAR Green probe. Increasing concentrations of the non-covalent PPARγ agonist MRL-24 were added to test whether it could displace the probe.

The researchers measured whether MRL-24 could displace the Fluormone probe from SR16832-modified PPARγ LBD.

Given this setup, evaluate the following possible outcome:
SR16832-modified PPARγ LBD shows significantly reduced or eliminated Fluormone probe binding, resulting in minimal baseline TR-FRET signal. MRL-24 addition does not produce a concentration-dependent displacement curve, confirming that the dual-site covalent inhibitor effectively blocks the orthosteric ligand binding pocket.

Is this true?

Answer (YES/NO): NO